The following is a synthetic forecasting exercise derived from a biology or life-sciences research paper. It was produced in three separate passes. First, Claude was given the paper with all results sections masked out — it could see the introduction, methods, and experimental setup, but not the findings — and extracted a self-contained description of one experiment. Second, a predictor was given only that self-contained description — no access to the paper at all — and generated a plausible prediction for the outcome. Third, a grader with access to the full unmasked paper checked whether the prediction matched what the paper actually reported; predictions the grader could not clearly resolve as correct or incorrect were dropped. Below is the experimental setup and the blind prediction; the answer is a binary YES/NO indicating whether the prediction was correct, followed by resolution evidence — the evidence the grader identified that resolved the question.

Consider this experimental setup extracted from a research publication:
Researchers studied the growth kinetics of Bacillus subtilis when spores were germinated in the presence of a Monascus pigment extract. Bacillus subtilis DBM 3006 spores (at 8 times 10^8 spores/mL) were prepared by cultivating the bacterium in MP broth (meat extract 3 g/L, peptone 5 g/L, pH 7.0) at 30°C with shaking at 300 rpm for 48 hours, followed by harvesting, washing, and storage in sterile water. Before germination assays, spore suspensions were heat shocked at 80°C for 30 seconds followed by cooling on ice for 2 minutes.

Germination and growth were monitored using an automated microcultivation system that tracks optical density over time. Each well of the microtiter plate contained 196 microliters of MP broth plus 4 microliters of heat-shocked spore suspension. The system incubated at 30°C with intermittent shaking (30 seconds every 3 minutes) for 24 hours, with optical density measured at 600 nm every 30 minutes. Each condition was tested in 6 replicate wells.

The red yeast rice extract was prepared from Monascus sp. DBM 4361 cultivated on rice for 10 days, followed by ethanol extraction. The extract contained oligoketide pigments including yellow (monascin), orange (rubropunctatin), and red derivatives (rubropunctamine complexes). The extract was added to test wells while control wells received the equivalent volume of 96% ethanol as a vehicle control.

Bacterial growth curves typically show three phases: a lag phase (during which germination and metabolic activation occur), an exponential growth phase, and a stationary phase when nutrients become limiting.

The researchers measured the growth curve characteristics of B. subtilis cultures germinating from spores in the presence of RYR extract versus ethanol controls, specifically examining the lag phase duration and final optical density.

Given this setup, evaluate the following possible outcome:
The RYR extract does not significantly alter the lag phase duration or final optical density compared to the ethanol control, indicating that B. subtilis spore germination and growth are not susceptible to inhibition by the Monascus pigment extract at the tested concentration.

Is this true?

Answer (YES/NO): NO